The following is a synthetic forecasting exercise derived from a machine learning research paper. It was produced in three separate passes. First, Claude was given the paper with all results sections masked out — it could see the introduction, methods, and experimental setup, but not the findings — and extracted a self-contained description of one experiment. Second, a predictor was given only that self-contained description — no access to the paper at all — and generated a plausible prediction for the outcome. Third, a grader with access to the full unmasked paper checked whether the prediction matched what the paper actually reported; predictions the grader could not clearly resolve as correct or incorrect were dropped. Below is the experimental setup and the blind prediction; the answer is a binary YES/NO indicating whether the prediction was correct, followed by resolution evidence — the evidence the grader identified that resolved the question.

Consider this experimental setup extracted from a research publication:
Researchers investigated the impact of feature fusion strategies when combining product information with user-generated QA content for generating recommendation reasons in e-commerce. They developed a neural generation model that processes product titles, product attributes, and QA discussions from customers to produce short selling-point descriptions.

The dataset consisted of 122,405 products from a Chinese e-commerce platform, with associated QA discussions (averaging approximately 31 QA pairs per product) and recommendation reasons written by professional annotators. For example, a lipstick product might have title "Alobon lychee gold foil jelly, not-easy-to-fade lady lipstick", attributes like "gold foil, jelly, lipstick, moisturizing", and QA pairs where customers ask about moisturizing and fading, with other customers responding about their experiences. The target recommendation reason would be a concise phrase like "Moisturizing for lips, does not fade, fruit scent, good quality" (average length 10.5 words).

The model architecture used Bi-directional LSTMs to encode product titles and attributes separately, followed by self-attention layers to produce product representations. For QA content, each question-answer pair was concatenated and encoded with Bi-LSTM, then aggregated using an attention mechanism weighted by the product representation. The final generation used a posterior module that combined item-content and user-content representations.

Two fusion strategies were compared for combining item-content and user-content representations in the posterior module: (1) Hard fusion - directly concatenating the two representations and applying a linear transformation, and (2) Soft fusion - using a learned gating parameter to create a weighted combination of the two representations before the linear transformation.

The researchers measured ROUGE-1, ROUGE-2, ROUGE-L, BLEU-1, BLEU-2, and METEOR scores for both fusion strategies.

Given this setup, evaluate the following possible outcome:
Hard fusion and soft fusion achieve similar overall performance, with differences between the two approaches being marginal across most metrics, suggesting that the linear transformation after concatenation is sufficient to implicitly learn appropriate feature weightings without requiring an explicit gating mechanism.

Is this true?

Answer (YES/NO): NO